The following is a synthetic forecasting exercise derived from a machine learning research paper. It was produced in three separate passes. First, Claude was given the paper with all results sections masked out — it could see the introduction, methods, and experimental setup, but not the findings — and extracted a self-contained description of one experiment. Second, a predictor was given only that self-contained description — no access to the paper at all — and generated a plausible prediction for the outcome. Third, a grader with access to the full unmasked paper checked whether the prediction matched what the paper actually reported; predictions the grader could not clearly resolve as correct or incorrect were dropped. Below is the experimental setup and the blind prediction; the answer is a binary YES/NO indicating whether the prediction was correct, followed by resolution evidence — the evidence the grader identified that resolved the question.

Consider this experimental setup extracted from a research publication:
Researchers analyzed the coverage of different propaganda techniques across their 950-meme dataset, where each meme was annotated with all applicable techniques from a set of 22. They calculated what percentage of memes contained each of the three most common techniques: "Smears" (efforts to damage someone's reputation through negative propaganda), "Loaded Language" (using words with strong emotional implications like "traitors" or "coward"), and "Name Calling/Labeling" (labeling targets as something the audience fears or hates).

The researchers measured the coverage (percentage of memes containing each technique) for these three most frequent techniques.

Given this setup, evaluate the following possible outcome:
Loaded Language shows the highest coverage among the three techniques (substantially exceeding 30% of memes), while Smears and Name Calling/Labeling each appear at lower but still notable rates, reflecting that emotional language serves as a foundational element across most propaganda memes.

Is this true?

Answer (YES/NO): NO